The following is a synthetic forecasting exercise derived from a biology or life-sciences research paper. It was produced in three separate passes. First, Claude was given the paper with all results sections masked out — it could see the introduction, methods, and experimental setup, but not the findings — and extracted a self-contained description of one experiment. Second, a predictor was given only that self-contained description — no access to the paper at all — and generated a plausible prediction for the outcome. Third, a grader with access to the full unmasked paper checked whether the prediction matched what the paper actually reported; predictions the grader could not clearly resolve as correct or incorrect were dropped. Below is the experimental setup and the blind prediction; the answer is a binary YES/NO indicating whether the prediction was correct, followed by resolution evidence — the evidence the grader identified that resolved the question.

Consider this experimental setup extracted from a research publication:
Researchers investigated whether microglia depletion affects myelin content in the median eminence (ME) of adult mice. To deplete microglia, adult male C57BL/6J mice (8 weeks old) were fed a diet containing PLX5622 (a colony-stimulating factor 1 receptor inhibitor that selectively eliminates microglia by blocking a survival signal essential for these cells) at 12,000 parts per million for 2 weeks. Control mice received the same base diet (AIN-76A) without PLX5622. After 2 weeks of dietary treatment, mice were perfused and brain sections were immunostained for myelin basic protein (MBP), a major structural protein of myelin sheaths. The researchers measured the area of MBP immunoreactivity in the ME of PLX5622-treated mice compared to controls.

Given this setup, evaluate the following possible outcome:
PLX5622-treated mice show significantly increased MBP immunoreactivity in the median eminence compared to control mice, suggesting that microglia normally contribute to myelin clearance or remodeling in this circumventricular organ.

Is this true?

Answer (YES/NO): NO